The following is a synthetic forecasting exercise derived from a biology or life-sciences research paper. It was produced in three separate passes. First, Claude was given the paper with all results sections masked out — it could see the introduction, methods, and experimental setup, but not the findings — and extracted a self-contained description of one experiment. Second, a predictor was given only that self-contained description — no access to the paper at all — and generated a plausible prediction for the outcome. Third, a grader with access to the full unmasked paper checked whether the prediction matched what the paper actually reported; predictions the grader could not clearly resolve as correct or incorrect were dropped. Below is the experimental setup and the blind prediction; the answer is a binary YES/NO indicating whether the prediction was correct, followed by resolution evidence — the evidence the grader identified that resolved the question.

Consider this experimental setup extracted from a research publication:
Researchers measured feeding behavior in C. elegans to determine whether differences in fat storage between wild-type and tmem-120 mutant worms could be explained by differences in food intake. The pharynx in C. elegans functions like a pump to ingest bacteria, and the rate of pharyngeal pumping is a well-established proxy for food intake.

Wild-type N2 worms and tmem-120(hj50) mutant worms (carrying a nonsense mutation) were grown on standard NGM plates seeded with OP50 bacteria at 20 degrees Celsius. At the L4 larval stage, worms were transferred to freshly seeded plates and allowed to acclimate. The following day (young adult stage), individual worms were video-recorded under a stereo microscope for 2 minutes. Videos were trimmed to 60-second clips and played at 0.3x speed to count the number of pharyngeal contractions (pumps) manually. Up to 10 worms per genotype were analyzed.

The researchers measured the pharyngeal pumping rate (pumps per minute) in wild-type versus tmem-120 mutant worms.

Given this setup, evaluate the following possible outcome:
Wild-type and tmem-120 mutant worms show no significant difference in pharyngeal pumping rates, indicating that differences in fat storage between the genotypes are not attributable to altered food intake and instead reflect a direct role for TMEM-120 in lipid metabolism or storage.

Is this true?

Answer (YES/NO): YES